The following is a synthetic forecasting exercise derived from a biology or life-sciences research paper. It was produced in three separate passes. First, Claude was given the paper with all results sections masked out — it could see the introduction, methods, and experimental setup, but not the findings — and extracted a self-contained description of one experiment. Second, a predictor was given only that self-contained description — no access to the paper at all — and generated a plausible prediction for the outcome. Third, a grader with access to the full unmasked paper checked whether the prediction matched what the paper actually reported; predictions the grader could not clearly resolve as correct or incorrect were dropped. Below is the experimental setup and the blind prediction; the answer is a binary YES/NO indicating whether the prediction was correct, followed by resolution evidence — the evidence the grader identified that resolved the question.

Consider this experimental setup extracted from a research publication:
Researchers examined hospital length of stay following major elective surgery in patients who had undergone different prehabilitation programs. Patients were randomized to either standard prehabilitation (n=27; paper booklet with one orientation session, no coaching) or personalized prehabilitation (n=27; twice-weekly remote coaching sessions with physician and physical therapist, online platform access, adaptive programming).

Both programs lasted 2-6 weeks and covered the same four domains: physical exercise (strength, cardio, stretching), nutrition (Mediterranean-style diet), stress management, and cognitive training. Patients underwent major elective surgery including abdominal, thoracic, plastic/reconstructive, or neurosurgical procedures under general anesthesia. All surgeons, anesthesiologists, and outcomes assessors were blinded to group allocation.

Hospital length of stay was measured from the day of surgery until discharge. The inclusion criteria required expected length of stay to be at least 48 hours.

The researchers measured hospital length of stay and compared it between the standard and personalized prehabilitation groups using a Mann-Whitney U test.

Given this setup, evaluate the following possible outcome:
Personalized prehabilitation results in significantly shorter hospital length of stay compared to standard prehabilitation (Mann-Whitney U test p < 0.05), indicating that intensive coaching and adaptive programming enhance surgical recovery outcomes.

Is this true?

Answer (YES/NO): NO